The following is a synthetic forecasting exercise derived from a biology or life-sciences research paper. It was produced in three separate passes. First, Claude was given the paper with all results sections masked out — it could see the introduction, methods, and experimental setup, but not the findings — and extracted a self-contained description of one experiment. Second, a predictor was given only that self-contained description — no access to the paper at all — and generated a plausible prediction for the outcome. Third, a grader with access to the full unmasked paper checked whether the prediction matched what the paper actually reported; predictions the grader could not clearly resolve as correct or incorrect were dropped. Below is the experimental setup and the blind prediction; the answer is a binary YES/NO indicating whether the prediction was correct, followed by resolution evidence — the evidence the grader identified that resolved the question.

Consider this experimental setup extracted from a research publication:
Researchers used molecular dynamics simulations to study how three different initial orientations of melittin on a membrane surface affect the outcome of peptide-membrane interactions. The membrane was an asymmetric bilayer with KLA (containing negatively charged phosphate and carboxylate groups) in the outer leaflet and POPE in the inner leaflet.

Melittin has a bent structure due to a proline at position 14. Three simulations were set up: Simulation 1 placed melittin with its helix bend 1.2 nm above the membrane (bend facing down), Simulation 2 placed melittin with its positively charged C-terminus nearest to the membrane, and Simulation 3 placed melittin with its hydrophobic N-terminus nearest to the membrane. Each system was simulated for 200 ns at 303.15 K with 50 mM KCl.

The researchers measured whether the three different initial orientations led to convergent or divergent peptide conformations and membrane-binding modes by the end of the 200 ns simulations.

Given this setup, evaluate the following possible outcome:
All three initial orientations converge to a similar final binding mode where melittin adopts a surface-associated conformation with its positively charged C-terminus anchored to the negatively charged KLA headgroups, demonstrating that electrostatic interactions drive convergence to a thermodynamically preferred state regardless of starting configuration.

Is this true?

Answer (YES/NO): YES